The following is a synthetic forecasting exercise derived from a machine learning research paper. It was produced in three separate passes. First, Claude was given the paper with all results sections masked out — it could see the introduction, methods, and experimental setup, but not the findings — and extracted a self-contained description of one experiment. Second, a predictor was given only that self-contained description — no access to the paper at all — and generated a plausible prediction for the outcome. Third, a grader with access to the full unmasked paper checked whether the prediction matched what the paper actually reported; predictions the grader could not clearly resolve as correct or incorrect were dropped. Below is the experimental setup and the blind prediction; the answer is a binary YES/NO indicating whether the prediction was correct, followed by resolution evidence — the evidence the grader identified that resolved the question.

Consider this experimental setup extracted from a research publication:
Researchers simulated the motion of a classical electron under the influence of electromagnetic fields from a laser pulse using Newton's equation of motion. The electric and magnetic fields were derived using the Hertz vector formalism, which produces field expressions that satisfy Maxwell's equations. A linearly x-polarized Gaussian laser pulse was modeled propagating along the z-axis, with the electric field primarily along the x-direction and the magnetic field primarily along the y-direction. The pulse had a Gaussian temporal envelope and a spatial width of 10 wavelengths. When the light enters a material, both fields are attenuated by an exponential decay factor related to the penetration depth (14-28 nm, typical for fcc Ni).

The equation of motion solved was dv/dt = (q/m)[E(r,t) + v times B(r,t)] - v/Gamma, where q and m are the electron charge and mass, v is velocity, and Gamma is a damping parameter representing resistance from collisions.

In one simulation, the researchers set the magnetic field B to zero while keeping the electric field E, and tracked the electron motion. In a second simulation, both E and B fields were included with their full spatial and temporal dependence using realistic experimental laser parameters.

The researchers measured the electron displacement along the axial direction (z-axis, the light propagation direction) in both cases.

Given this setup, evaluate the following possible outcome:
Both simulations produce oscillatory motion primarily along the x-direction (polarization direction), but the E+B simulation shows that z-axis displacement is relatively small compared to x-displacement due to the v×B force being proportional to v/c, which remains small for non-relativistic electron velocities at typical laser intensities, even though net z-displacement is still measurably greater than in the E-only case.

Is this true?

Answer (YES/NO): NO